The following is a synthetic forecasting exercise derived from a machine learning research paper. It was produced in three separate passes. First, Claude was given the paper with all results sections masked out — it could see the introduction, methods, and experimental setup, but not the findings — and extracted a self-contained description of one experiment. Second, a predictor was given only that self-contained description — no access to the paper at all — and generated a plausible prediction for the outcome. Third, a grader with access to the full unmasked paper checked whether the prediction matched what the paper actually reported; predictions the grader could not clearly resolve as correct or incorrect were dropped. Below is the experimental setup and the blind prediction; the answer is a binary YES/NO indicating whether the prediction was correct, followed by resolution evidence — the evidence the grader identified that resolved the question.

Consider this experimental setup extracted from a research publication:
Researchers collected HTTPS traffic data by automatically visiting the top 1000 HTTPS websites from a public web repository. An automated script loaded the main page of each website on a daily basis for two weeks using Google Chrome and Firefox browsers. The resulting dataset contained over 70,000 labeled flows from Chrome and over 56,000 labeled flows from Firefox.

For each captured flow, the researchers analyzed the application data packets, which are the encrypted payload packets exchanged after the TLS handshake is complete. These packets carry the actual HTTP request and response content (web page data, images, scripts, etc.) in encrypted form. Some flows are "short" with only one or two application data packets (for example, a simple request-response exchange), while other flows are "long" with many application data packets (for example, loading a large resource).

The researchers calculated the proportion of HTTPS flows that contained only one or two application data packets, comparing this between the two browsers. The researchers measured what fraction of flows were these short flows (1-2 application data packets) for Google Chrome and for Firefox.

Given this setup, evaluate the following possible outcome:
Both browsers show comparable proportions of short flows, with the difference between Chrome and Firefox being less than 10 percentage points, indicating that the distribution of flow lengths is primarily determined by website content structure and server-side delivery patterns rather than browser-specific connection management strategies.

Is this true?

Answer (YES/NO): YES